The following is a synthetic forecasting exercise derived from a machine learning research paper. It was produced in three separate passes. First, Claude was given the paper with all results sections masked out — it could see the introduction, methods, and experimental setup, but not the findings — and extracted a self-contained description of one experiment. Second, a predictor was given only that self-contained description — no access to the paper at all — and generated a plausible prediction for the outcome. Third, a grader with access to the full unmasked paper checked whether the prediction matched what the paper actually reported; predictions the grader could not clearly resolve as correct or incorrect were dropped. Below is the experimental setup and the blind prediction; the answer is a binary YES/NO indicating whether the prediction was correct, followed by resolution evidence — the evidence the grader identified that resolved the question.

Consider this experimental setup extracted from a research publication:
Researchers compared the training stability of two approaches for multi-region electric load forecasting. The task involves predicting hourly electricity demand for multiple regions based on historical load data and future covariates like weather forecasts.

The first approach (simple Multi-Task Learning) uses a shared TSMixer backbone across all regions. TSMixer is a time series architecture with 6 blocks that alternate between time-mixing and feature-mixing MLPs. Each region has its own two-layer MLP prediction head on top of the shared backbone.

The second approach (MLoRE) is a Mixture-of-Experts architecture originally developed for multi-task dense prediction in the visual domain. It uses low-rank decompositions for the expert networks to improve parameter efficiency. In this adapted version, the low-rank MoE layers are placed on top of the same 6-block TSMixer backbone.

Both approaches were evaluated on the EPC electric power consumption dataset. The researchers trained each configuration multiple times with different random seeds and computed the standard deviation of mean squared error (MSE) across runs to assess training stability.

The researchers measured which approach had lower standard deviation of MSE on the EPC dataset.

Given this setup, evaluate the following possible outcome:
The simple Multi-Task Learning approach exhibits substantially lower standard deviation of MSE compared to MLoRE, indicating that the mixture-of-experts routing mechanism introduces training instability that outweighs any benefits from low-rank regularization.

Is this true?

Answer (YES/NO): NO